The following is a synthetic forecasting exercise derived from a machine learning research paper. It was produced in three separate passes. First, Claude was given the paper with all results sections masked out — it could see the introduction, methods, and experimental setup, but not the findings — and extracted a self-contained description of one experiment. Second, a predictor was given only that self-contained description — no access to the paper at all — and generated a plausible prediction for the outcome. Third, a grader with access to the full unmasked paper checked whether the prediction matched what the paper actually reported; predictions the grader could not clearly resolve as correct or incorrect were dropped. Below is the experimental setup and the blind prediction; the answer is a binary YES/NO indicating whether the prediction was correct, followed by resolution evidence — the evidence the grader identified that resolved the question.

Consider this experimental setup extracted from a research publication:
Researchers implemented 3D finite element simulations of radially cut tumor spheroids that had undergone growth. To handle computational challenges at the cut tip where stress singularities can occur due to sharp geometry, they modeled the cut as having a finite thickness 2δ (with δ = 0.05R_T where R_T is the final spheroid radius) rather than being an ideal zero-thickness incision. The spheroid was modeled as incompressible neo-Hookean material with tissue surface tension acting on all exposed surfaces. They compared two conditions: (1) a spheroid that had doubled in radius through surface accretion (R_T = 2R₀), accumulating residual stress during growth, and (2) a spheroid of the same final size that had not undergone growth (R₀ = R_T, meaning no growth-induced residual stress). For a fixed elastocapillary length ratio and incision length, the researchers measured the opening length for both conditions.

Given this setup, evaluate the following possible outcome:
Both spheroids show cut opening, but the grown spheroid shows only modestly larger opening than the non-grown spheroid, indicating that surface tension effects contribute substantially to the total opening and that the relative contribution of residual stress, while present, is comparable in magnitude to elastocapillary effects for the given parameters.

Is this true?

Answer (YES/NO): NO